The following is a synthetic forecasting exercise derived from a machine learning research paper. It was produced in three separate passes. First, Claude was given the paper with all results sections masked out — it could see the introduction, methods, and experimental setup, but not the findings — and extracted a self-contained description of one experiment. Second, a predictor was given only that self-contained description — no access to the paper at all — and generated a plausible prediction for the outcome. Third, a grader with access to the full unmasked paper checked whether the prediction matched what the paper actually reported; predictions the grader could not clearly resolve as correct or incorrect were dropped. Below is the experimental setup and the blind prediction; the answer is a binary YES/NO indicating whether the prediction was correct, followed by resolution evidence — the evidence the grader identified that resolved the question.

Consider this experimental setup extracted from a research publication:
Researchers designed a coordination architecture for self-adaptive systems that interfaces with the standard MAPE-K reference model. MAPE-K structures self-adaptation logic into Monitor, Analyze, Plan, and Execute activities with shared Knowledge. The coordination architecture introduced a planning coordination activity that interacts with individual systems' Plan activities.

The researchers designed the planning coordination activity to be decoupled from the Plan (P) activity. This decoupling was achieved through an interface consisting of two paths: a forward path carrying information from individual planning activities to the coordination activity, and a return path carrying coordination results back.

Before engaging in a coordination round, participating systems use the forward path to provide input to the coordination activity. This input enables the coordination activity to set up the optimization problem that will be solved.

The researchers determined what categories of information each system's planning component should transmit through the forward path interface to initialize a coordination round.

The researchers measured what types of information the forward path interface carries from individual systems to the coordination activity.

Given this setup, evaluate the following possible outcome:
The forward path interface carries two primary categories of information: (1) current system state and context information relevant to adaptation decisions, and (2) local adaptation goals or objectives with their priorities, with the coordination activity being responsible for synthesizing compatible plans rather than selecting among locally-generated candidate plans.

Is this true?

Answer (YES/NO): NO